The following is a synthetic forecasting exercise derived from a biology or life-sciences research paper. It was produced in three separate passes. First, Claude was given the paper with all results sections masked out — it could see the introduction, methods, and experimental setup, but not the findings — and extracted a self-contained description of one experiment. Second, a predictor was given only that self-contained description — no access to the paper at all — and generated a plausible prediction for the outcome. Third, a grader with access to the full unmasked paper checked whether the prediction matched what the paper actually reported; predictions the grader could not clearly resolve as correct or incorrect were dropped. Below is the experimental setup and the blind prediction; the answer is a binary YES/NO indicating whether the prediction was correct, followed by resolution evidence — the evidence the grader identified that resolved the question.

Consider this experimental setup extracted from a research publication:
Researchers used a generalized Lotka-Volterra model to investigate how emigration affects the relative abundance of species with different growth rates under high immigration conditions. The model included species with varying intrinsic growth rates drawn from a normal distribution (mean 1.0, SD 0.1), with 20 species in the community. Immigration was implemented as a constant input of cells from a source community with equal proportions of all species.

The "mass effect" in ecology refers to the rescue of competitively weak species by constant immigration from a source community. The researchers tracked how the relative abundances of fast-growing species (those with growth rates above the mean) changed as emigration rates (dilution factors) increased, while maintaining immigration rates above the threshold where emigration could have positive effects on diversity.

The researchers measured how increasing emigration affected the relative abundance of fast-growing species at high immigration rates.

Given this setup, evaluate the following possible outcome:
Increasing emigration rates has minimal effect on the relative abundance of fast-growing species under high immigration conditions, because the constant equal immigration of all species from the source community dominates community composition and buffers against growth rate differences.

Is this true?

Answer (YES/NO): NO